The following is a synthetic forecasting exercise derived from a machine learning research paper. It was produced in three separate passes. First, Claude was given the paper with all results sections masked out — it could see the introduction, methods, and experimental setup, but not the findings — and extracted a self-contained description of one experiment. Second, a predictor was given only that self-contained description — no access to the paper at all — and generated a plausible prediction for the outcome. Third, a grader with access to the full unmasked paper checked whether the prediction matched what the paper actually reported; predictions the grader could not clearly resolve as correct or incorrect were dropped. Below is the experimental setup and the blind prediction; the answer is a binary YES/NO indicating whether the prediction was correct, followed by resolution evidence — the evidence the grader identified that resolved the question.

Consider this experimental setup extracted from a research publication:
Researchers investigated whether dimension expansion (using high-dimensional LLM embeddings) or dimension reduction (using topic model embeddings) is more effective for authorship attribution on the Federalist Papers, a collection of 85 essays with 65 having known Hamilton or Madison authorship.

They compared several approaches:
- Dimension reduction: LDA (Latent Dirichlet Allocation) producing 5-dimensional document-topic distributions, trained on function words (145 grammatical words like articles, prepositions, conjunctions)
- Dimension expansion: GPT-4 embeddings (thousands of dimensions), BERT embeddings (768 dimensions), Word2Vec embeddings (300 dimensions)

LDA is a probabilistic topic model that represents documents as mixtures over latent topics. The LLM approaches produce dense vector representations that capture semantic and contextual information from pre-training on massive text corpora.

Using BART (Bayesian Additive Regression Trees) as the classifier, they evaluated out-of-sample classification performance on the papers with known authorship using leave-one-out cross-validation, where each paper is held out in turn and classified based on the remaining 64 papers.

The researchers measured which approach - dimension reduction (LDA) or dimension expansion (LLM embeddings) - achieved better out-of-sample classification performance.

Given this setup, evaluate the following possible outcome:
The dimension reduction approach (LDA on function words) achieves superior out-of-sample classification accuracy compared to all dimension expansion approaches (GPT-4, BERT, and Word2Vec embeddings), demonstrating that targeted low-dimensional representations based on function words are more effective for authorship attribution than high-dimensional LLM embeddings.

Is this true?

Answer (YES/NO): YES